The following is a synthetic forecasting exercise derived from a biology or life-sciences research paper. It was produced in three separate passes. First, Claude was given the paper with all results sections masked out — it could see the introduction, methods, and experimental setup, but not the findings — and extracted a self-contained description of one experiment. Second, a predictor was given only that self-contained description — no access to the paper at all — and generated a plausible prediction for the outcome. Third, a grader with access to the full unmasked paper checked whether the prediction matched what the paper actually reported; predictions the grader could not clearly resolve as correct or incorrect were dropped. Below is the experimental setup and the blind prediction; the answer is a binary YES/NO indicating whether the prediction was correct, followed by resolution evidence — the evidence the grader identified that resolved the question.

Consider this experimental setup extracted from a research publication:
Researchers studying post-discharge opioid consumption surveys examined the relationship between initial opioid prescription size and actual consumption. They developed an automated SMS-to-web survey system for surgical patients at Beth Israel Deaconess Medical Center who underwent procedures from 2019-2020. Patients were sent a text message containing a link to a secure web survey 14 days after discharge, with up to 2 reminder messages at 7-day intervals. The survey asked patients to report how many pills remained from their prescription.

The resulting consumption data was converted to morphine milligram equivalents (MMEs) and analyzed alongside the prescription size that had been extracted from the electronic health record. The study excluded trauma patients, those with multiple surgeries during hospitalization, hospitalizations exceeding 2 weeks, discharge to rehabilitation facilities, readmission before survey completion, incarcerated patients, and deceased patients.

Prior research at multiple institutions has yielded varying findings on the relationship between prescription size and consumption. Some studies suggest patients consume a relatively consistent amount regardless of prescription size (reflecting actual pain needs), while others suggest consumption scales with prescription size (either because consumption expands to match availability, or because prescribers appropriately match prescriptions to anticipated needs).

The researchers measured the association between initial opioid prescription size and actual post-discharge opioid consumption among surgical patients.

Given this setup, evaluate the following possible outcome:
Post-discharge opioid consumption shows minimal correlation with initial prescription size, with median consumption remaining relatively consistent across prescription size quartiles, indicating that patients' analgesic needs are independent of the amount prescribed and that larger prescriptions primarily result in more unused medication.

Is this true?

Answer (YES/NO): NO